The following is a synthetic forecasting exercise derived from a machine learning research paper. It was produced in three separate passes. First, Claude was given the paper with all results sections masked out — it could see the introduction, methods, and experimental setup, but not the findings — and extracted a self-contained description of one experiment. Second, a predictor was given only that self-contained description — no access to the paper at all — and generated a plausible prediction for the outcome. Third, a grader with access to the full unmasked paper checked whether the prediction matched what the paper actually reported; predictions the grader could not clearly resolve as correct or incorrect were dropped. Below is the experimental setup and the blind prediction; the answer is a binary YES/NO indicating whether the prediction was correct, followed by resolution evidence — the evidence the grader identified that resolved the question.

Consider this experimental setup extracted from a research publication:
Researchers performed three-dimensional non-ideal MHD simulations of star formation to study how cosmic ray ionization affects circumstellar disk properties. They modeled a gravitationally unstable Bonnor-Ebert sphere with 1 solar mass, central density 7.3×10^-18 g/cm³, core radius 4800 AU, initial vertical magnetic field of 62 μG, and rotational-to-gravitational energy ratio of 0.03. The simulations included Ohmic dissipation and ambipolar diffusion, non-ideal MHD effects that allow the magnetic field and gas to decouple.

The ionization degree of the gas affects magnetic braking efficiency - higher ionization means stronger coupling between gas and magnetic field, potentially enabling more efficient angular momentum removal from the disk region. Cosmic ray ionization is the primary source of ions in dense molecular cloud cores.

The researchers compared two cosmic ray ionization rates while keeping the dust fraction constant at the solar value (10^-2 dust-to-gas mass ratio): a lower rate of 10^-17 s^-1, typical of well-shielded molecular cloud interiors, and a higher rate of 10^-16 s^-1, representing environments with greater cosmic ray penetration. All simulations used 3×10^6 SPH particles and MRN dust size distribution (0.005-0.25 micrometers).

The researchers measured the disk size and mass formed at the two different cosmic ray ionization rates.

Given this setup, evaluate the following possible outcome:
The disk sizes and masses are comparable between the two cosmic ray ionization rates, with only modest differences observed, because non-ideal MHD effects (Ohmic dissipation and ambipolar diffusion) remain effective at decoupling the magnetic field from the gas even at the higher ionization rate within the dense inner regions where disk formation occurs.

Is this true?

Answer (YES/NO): NO